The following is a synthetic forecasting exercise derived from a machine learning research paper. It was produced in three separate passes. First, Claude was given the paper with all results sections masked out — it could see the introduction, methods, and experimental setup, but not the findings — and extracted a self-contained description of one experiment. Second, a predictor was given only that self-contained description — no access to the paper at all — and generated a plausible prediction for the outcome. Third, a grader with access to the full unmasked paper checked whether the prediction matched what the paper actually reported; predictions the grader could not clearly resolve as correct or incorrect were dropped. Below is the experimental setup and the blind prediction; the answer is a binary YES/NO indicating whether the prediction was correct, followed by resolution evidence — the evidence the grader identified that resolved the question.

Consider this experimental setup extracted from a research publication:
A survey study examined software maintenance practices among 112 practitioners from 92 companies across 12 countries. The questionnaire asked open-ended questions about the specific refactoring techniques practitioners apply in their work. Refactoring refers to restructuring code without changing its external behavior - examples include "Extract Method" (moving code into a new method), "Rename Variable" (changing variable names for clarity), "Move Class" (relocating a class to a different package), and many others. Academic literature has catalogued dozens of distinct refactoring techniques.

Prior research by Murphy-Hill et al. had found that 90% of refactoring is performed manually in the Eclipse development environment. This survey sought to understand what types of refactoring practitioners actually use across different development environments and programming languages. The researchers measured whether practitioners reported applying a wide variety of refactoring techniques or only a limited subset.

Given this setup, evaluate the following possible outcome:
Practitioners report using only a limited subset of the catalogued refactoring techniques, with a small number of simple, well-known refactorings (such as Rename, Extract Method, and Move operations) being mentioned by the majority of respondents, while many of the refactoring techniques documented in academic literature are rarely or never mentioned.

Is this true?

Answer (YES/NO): YES